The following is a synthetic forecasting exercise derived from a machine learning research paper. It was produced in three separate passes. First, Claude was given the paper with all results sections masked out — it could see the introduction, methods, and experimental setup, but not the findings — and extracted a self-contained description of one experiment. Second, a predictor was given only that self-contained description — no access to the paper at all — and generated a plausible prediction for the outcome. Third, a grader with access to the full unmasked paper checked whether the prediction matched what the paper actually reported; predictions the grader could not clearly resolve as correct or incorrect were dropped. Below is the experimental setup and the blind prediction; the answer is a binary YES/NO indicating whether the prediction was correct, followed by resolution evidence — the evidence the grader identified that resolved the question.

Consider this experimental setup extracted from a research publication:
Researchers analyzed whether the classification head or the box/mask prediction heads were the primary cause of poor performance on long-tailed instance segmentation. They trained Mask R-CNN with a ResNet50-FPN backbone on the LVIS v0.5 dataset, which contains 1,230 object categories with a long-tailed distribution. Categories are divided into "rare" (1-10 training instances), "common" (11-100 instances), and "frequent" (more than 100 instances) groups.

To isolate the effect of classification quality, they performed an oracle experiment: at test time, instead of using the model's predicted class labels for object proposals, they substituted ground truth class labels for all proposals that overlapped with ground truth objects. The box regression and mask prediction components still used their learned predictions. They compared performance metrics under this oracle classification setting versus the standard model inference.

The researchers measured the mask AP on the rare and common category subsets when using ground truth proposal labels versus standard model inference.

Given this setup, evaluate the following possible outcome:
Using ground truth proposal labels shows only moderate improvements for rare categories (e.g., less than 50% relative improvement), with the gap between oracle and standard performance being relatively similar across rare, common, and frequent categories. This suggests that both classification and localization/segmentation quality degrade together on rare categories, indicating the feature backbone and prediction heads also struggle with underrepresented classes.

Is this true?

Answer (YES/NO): NO